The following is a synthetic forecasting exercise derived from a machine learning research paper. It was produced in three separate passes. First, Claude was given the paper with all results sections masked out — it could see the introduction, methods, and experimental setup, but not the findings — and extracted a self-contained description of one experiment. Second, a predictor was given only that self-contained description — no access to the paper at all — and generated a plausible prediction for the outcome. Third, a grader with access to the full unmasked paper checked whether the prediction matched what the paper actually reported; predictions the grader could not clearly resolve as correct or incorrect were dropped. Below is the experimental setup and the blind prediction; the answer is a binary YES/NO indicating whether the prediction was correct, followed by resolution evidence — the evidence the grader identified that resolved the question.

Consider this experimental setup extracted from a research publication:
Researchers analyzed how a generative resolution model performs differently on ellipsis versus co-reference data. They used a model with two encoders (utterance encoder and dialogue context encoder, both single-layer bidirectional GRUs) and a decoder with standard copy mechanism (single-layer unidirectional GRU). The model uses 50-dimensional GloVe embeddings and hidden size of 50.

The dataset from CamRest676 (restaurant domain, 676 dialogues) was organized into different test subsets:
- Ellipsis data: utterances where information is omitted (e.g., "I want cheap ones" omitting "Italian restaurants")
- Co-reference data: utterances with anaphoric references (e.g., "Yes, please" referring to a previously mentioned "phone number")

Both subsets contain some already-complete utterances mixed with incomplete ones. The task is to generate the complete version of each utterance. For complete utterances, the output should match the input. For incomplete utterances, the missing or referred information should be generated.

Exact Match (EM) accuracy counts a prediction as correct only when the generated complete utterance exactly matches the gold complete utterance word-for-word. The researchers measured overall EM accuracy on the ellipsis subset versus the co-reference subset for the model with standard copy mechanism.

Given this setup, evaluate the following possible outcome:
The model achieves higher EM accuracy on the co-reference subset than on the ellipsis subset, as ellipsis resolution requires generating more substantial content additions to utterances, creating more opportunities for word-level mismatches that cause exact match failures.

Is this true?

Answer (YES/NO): YES